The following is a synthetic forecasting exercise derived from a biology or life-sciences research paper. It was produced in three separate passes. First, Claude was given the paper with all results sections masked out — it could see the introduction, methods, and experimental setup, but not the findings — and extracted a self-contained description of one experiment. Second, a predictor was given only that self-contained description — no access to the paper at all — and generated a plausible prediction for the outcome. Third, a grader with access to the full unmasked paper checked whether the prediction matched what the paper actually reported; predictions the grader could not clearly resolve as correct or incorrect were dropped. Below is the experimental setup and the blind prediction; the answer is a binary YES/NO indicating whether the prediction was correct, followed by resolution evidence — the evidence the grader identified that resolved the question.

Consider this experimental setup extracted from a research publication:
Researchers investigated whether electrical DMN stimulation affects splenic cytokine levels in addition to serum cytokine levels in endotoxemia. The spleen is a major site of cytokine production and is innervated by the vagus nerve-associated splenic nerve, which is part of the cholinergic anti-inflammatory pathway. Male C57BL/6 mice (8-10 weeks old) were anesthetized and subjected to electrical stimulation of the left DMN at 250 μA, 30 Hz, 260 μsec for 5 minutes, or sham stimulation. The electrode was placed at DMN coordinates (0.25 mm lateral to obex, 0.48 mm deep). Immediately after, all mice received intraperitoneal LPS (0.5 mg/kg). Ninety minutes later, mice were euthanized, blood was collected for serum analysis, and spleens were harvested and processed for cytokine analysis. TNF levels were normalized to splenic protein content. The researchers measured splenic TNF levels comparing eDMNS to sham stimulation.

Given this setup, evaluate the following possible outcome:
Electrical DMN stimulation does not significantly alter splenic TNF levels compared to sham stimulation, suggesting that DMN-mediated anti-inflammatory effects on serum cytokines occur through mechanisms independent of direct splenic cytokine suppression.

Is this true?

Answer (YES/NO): NO